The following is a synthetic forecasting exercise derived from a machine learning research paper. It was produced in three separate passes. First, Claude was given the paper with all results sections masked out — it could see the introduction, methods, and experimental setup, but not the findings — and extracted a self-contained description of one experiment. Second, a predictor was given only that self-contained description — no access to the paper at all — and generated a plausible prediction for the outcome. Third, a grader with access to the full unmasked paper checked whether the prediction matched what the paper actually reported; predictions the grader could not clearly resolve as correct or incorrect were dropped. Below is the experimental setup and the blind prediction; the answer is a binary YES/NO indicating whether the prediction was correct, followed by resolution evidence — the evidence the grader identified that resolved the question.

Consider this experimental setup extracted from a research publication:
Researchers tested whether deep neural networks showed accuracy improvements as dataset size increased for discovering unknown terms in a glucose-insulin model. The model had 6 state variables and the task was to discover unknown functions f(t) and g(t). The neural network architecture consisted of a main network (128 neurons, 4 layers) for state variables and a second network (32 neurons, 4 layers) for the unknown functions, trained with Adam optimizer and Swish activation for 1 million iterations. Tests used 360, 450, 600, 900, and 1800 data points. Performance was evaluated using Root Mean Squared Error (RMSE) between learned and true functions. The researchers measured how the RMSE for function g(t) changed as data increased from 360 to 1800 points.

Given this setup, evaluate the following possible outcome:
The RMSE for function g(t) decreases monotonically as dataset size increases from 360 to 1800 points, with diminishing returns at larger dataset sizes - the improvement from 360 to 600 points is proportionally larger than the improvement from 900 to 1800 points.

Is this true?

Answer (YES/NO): NO